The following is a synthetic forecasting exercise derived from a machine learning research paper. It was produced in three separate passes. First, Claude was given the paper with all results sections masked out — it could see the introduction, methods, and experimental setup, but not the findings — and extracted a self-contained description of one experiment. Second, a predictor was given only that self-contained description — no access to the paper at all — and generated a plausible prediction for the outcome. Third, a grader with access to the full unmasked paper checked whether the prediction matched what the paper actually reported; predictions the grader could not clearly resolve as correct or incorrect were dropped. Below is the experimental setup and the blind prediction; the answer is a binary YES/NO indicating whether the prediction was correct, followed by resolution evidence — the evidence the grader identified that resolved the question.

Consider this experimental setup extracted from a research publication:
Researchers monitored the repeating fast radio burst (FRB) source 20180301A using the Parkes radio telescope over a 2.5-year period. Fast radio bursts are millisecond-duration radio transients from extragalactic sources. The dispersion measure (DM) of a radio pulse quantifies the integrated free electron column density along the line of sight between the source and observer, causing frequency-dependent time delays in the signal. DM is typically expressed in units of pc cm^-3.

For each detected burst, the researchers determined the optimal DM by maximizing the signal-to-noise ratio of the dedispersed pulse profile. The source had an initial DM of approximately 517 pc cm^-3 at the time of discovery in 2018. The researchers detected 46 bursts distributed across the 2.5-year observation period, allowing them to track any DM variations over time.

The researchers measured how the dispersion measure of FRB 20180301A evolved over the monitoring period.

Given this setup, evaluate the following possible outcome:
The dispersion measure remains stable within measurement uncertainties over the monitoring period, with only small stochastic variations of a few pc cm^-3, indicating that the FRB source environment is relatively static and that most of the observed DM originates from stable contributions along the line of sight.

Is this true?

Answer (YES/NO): NO